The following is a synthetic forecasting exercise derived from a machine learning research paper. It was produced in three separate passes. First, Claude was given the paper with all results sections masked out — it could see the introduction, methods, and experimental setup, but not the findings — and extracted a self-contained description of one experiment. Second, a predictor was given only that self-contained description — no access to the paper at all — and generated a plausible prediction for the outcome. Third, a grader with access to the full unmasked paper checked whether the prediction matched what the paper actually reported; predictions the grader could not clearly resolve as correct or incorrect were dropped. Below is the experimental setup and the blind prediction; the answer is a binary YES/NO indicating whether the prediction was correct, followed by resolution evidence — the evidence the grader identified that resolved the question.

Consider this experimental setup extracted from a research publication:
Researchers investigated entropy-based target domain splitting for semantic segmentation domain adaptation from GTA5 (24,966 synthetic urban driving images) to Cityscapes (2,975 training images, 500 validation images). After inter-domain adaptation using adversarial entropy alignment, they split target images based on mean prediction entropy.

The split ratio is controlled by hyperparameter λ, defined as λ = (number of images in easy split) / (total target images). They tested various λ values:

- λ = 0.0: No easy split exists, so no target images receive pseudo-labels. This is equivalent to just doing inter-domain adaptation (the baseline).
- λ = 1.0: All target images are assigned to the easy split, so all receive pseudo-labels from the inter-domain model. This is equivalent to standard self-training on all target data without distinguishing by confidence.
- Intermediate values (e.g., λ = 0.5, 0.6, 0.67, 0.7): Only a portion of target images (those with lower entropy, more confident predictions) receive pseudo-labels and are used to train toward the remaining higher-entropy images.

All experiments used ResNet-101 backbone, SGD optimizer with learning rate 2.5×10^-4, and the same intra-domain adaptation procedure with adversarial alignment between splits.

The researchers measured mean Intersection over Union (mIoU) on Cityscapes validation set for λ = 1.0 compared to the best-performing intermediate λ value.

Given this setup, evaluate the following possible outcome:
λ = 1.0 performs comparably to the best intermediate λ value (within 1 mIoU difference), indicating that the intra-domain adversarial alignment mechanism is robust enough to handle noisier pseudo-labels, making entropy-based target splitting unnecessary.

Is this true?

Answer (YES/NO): NO